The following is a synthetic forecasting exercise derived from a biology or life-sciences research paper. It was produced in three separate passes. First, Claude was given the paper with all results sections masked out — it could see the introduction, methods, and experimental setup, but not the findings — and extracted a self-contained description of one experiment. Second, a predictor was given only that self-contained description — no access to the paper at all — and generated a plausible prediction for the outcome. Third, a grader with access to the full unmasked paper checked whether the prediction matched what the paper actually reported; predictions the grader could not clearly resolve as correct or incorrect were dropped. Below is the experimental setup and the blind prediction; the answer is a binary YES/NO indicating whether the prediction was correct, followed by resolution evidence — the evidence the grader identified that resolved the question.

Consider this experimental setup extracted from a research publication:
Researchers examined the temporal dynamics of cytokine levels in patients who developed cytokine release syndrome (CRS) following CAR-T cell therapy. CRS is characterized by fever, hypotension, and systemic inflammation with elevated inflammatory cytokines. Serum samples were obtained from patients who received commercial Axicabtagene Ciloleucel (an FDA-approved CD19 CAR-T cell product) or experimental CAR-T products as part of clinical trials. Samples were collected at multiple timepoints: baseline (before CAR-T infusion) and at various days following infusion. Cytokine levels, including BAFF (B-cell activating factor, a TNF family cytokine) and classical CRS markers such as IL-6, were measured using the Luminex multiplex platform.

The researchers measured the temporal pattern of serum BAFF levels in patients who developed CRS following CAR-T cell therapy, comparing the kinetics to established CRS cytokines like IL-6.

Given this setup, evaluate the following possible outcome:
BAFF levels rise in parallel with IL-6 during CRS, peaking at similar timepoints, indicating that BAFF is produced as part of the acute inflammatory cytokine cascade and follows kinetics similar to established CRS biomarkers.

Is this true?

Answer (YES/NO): YES